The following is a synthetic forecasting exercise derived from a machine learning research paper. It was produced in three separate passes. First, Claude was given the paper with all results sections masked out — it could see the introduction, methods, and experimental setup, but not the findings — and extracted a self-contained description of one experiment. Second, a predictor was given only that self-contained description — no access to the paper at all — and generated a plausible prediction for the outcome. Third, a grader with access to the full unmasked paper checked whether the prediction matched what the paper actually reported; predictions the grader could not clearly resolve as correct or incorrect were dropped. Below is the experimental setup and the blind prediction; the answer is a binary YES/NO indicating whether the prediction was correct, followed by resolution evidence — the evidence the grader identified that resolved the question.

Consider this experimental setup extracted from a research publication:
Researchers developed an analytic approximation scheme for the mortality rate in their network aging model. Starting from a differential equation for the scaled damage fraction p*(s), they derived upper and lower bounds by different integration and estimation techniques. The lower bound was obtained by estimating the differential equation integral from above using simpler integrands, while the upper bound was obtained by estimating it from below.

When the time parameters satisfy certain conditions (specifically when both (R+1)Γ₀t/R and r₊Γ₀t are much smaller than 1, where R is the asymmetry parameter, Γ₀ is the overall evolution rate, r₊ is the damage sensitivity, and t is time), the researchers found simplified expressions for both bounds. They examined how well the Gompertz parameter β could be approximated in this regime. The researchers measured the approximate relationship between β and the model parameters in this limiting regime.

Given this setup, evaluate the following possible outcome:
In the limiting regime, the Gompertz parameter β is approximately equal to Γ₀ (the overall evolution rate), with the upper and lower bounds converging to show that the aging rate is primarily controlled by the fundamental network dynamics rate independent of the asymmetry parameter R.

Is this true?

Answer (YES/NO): NO